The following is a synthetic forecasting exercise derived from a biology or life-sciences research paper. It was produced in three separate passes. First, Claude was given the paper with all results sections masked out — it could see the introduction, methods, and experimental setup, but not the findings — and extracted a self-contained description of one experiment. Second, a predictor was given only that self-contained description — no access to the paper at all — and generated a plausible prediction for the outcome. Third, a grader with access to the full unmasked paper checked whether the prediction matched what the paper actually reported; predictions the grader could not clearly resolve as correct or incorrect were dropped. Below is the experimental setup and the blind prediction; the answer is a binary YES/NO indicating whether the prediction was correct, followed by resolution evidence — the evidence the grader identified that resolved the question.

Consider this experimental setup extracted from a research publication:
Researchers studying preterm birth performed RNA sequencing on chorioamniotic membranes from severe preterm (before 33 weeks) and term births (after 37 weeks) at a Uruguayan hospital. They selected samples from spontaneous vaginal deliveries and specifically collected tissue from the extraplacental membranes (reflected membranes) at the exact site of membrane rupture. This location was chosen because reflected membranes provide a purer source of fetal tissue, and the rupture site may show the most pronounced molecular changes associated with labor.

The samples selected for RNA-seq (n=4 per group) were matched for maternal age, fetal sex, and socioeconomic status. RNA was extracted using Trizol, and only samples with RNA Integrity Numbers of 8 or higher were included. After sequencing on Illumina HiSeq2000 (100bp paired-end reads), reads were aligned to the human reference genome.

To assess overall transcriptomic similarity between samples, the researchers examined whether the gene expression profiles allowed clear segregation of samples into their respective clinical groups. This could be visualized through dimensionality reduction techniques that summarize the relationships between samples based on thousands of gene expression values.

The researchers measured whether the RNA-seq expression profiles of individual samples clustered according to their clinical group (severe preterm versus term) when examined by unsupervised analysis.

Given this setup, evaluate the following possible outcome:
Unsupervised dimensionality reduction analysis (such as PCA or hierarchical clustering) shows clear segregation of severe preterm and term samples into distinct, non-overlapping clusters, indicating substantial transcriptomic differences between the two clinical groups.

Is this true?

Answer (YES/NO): NO